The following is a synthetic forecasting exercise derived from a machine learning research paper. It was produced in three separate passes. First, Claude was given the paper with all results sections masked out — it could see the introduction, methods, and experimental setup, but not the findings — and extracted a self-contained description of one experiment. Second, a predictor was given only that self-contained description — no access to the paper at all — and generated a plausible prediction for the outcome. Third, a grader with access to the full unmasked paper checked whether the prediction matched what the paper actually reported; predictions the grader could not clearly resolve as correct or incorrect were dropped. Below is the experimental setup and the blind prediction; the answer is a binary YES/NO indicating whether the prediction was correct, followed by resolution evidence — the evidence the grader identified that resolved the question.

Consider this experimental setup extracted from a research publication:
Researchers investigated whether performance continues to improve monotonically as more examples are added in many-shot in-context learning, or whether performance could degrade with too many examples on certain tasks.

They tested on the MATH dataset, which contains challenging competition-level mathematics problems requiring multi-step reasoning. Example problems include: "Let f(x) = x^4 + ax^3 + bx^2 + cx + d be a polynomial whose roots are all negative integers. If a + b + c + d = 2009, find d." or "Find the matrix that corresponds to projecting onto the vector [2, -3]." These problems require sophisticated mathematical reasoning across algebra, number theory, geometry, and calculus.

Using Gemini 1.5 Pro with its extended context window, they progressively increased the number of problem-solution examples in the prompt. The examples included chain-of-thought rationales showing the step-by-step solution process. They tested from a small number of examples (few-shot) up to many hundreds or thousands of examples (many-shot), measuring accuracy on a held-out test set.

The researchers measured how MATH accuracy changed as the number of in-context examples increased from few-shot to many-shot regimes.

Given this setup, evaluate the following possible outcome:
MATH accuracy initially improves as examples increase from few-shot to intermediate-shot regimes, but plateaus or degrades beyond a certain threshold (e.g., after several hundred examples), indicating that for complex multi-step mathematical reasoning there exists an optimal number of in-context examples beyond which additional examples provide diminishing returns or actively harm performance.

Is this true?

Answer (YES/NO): NO